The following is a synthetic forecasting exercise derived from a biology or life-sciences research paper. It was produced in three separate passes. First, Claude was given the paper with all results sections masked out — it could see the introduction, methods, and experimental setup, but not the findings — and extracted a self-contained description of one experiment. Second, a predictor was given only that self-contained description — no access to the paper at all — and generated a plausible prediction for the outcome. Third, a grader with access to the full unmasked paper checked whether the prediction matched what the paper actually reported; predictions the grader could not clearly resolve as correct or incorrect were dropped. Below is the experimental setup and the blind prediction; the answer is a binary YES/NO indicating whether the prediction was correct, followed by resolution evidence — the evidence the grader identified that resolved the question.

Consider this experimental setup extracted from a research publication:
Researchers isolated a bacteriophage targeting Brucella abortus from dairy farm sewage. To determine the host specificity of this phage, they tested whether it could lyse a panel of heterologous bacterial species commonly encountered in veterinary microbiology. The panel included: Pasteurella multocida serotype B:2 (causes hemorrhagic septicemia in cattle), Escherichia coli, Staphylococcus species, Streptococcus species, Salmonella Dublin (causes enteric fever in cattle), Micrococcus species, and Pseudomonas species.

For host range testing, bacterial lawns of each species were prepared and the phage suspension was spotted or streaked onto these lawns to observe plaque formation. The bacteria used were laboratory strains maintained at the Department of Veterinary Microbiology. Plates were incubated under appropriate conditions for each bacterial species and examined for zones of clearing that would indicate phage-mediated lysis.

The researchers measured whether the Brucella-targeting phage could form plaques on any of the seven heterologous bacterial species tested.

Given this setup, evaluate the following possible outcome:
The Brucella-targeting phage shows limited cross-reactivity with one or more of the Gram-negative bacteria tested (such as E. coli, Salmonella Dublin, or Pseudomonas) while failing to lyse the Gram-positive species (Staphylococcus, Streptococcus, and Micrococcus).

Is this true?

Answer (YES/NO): NO